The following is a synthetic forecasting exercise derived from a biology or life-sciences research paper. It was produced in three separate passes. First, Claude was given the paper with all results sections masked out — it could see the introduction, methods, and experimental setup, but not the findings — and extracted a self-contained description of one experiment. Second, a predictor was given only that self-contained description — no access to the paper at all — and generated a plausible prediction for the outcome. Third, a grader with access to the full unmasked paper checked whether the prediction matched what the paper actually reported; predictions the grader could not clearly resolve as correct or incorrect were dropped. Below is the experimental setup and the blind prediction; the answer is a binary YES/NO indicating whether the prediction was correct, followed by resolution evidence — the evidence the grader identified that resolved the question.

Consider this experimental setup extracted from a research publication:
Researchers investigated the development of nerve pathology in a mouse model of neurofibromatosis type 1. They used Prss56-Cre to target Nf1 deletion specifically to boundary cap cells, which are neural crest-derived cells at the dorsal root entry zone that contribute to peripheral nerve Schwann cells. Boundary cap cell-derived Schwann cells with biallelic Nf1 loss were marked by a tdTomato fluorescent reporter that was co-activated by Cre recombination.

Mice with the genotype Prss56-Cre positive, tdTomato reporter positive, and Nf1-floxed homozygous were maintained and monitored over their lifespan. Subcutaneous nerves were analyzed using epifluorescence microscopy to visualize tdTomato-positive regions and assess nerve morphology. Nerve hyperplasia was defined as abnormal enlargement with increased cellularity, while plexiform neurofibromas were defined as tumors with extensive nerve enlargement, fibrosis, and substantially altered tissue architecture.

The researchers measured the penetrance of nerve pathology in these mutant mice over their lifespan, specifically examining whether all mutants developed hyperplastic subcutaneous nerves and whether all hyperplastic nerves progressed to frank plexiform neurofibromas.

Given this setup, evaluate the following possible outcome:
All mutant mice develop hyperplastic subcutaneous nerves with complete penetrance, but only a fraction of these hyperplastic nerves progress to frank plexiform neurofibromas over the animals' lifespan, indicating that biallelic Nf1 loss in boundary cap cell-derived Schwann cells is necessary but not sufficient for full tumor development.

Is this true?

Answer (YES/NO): YES